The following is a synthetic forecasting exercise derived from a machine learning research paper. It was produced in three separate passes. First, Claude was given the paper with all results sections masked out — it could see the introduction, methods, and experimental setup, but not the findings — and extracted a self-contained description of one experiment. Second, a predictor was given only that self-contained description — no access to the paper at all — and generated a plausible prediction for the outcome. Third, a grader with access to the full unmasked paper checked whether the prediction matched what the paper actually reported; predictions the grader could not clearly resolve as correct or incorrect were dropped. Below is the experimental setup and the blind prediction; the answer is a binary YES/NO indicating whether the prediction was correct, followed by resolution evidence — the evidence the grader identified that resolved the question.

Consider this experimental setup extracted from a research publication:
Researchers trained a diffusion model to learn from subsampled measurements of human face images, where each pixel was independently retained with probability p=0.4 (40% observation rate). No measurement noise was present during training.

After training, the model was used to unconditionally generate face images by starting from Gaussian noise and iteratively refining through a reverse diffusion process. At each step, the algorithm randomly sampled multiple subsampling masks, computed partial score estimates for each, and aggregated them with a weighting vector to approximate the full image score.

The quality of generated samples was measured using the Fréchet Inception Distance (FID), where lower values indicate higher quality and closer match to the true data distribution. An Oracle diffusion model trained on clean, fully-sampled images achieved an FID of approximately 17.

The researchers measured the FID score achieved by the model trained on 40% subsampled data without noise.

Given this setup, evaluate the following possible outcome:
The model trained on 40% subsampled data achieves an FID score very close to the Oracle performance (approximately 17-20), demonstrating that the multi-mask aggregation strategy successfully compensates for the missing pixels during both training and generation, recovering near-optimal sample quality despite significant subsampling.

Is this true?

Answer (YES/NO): NO